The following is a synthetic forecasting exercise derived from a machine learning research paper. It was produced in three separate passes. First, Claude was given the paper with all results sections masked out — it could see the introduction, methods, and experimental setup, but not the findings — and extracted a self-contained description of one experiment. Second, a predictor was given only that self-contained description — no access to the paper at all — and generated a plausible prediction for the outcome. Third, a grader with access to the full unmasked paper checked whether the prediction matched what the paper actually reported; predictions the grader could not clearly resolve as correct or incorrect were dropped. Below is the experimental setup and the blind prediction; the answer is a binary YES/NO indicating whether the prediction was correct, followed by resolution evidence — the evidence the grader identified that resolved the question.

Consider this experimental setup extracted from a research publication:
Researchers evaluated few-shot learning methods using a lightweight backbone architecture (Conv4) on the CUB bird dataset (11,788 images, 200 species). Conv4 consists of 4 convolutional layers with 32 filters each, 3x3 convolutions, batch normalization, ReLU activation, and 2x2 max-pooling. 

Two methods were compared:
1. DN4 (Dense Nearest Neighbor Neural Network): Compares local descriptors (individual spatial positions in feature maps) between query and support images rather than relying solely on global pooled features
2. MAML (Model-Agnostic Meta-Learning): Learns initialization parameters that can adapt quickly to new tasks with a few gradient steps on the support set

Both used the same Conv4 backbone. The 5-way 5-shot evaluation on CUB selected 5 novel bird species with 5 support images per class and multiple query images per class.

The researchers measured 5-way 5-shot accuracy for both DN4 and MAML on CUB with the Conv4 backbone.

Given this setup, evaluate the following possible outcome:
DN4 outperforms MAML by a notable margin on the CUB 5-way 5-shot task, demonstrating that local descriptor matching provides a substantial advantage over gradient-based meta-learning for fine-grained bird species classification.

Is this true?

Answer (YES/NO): YES